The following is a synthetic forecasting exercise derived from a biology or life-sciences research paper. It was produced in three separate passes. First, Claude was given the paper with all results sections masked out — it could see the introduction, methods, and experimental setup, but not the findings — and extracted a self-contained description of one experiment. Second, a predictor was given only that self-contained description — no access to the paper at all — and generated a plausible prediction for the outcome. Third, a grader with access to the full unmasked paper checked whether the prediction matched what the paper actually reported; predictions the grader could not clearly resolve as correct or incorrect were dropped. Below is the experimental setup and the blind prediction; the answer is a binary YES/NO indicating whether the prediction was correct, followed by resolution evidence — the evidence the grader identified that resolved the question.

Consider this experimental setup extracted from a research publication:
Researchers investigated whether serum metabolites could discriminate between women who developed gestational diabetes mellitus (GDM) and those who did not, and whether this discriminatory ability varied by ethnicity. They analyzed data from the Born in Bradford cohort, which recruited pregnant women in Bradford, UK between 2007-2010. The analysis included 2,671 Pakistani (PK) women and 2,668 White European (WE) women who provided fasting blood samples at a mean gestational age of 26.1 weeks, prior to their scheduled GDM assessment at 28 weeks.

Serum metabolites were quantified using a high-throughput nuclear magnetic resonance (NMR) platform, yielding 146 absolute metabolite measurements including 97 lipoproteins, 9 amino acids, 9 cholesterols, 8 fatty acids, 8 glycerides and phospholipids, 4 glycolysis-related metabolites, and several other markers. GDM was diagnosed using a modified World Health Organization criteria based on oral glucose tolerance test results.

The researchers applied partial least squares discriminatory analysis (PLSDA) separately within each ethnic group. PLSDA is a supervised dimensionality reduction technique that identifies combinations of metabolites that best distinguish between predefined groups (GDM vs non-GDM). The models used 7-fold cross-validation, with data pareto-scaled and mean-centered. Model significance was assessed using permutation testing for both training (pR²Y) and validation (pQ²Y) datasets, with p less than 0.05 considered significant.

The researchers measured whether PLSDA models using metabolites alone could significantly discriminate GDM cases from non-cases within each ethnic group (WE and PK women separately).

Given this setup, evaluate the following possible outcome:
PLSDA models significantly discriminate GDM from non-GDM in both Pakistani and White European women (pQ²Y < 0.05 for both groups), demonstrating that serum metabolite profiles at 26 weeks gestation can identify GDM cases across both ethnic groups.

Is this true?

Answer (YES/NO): NO